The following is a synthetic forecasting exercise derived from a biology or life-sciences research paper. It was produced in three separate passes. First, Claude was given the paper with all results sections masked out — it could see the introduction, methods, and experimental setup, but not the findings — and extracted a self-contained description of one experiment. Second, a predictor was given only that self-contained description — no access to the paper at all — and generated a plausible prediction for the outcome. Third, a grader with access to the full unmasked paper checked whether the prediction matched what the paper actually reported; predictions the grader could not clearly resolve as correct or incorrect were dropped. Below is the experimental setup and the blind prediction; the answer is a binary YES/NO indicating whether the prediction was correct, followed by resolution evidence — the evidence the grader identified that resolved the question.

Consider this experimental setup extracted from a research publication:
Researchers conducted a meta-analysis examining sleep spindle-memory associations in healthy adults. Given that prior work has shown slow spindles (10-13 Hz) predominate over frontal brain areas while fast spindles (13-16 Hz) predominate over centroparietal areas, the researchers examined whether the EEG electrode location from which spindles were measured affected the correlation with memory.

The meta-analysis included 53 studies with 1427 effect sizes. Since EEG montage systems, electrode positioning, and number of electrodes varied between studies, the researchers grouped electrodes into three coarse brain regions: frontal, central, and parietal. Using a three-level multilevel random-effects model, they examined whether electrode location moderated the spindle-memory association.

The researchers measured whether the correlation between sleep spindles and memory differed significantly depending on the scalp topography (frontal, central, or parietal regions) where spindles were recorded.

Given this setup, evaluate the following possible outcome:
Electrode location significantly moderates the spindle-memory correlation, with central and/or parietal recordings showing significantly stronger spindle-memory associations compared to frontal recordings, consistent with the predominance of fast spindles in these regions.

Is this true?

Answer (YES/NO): NO